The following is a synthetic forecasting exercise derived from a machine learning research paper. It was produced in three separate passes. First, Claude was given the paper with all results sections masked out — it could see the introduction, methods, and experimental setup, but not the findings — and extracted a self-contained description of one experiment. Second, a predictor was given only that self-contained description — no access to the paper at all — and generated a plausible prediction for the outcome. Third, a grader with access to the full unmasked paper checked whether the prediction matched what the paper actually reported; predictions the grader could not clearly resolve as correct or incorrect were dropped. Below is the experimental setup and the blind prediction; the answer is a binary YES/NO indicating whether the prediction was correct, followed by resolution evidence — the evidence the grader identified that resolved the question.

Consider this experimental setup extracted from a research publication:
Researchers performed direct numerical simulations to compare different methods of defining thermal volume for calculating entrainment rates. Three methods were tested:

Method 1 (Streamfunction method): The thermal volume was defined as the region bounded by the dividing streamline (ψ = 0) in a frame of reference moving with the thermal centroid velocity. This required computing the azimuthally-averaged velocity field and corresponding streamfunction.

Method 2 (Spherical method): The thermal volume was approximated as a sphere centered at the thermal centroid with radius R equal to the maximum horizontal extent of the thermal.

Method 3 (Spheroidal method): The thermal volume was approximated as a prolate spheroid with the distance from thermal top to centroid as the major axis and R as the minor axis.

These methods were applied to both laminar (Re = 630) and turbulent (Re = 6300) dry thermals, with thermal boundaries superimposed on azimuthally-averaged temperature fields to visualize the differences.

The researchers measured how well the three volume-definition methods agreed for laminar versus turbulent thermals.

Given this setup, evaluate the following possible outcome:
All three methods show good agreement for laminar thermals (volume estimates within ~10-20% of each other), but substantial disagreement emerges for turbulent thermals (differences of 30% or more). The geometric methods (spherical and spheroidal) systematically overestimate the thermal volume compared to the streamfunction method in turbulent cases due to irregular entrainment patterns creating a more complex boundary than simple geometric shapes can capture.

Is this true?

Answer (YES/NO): NO